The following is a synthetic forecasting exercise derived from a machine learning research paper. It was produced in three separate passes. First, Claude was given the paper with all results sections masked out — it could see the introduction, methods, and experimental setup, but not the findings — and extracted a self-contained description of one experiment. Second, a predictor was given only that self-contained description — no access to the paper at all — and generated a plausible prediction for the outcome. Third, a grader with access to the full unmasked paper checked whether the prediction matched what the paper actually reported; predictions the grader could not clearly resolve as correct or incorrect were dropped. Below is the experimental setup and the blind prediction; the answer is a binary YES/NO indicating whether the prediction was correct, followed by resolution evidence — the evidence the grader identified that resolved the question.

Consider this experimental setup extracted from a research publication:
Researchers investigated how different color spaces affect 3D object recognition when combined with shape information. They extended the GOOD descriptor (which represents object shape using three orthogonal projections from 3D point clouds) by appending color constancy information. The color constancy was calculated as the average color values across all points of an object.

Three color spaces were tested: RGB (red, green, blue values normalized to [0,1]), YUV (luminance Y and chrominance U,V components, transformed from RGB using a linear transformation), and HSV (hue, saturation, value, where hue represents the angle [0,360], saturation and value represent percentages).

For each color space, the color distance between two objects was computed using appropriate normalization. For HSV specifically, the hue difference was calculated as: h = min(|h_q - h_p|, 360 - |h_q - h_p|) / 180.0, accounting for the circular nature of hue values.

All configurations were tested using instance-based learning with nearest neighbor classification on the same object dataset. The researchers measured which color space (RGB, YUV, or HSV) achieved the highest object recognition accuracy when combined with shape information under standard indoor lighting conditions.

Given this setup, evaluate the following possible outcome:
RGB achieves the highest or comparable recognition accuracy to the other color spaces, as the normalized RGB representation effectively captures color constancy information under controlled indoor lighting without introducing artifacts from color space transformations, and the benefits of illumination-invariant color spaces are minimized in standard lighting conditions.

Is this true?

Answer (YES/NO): NO